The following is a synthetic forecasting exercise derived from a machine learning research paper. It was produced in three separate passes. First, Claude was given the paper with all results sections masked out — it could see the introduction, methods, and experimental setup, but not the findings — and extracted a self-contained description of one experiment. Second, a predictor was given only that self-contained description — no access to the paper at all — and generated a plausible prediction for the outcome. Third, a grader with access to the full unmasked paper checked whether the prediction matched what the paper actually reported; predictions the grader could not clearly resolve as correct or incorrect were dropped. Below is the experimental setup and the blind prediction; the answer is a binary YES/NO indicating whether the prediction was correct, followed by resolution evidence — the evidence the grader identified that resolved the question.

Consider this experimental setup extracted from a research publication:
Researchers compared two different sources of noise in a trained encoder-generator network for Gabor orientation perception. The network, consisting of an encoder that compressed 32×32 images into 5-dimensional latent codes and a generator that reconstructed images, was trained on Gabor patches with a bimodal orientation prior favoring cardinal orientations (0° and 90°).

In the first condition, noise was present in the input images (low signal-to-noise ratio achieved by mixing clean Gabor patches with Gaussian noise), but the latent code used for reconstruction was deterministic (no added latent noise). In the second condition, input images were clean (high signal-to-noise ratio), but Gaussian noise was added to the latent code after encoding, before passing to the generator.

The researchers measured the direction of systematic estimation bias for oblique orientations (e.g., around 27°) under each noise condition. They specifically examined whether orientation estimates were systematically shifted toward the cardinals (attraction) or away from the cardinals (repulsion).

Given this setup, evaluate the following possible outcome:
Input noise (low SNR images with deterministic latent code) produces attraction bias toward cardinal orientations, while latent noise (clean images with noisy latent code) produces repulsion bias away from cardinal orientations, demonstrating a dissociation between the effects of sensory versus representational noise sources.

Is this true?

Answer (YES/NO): YES